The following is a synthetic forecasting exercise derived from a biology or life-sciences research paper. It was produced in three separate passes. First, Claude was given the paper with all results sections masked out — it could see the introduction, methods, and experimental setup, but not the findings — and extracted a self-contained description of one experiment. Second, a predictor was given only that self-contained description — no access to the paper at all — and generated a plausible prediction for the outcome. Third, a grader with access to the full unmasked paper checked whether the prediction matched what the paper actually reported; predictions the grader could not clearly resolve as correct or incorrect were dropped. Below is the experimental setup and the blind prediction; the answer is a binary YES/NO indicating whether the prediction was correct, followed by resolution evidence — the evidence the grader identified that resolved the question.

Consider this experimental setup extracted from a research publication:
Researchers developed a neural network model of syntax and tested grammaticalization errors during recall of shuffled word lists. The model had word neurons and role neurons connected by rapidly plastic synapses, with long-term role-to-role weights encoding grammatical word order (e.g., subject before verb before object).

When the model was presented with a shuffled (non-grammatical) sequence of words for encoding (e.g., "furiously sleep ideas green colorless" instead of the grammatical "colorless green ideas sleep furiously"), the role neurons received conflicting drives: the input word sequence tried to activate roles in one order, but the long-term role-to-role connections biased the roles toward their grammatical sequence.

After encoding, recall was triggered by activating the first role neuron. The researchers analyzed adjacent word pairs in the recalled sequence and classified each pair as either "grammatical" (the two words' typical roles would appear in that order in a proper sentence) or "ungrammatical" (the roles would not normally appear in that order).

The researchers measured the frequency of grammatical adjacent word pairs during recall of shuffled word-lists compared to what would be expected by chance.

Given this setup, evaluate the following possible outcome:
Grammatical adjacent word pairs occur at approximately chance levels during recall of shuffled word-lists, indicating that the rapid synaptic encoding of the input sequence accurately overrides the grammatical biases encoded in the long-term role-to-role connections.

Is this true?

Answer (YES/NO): NO